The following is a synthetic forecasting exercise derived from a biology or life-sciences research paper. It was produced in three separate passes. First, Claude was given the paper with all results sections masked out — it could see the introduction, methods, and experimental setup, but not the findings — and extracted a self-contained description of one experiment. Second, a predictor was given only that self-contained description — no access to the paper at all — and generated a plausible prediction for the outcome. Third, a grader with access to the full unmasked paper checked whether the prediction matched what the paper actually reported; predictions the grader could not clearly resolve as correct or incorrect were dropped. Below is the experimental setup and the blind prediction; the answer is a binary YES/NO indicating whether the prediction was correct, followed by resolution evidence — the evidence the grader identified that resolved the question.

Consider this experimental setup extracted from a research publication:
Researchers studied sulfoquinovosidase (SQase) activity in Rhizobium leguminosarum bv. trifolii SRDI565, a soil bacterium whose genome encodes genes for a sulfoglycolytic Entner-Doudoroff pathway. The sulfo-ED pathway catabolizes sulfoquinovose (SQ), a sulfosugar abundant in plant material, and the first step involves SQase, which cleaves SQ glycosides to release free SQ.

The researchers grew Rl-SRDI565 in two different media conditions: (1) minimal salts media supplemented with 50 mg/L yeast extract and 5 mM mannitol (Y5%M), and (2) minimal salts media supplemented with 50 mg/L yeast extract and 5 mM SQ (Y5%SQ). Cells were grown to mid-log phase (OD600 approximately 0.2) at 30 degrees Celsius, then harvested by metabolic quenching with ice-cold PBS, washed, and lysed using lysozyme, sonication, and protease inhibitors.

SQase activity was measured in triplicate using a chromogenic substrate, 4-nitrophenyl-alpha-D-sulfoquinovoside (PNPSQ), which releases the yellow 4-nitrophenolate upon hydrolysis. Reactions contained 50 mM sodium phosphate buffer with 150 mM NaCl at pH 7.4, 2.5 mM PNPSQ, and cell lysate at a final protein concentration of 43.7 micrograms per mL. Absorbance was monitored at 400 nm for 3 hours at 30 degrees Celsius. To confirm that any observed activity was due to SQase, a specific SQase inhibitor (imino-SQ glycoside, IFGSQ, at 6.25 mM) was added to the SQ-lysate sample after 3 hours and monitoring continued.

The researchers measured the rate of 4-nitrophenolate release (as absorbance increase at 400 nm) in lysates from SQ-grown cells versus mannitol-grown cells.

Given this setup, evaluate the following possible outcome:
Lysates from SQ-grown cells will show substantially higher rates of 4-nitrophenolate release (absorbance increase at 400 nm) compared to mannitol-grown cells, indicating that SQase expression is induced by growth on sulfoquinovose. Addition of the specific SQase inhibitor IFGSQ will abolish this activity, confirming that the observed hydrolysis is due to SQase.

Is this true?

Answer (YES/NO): NO